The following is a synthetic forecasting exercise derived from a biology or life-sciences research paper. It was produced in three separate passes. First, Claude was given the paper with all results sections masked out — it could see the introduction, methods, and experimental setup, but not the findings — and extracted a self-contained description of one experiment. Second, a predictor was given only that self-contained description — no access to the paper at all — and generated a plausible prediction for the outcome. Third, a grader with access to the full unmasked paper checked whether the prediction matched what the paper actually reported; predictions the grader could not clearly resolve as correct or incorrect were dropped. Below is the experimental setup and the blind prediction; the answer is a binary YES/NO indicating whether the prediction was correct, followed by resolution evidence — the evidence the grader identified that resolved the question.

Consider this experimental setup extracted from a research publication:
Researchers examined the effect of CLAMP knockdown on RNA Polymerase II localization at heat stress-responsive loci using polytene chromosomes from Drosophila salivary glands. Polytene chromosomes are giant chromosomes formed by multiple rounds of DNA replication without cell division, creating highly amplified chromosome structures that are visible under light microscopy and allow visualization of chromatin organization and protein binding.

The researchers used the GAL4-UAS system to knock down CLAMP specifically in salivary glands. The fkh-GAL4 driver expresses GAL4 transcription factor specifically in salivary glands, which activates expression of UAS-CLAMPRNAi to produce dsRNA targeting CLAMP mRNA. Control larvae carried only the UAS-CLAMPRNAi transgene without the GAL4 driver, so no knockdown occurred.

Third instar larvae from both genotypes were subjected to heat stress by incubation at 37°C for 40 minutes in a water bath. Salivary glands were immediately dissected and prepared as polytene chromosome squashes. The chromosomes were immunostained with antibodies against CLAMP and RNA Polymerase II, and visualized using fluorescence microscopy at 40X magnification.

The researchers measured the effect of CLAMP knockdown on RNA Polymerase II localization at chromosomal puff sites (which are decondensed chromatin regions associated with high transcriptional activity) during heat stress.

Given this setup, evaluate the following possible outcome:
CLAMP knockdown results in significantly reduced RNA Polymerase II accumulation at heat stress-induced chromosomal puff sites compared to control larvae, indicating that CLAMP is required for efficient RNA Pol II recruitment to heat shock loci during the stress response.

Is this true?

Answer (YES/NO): NO